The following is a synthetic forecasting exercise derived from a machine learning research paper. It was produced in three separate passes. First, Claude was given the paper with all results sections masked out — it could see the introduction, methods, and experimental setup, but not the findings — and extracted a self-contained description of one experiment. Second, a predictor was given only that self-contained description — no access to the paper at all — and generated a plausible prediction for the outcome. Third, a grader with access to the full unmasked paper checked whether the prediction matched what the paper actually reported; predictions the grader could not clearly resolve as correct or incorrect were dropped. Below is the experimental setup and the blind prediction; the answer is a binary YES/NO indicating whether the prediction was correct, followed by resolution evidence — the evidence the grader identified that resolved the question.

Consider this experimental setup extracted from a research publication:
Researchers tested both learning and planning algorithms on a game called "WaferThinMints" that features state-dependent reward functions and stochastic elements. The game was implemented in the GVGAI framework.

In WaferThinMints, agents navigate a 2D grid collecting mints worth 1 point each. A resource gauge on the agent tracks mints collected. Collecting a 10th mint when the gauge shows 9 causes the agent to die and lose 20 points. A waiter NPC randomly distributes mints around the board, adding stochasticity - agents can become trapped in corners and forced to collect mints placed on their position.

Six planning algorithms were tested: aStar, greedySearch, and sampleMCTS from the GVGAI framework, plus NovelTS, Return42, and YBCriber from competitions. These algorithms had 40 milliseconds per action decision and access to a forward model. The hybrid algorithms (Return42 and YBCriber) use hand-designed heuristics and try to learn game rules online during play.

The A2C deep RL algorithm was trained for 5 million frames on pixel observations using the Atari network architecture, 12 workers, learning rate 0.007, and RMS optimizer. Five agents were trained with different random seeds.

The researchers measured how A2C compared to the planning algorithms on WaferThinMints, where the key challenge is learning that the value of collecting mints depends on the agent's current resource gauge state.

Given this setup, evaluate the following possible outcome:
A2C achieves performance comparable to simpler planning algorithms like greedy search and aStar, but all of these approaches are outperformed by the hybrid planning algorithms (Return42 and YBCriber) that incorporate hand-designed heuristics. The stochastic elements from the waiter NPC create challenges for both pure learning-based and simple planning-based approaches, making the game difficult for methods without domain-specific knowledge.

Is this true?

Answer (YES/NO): NO